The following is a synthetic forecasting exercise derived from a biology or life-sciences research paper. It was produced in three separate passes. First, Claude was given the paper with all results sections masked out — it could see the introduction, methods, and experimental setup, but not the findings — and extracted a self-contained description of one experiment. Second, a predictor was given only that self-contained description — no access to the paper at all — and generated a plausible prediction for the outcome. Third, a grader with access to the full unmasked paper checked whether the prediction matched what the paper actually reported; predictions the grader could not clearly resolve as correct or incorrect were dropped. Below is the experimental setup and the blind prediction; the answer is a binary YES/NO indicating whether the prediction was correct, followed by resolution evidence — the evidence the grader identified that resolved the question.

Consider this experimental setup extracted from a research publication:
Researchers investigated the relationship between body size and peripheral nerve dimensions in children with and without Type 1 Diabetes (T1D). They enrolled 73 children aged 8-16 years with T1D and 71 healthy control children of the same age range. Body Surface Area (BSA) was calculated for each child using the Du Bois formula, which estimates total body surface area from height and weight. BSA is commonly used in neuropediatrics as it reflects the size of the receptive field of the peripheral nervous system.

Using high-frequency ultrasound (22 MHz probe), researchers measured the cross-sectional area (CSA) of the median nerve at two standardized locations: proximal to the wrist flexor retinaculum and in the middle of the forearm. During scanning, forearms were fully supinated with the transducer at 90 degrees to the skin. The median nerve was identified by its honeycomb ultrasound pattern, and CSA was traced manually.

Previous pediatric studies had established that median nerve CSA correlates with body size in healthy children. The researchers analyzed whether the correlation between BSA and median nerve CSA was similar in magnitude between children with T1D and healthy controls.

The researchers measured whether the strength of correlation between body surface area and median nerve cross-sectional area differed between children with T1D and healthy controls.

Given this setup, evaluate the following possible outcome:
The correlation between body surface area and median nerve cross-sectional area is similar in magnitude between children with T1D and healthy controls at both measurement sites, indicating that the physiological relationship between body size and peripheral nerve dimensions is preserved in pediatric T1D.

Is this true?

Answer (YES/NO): NO